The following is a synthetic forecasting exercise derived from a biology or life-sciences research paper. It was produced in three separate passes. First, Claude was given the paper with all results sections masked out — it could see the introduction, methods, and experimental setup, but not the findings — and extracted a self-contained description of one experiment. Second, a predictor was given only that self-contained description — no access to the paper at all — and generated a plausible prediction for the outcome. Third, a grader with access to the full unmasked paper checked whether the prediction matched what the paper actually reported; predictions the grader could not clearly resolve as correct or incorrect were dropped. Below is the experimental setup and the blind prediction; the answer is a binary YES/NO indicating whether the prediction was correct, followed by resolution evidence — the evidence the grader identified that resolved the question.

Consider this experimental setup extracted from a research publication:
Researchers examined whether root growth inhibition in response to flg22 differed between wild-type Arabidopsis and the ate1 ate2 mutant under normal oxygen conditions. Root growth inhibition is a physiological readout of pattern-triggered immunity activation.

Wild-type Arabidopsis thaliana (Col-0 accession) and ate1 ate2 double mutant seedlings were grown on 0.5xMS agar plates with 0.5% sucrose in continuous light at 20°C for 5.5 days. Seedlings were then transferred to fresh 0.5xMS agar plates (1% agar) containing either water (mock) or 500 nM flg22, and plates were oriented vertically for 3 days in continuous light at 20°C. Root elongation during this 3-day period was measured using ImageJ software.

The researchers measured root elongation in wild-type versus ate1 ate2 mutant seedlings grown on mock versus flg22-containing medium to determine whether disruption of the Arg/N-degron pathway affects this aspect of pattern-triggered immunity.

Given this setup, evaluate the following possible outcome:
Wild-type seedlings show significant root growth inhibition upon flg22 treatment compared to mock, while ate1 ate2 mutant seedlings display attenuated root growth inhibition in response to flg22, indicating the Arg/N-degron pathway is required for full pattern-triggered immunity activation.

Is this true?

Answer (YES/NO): NO